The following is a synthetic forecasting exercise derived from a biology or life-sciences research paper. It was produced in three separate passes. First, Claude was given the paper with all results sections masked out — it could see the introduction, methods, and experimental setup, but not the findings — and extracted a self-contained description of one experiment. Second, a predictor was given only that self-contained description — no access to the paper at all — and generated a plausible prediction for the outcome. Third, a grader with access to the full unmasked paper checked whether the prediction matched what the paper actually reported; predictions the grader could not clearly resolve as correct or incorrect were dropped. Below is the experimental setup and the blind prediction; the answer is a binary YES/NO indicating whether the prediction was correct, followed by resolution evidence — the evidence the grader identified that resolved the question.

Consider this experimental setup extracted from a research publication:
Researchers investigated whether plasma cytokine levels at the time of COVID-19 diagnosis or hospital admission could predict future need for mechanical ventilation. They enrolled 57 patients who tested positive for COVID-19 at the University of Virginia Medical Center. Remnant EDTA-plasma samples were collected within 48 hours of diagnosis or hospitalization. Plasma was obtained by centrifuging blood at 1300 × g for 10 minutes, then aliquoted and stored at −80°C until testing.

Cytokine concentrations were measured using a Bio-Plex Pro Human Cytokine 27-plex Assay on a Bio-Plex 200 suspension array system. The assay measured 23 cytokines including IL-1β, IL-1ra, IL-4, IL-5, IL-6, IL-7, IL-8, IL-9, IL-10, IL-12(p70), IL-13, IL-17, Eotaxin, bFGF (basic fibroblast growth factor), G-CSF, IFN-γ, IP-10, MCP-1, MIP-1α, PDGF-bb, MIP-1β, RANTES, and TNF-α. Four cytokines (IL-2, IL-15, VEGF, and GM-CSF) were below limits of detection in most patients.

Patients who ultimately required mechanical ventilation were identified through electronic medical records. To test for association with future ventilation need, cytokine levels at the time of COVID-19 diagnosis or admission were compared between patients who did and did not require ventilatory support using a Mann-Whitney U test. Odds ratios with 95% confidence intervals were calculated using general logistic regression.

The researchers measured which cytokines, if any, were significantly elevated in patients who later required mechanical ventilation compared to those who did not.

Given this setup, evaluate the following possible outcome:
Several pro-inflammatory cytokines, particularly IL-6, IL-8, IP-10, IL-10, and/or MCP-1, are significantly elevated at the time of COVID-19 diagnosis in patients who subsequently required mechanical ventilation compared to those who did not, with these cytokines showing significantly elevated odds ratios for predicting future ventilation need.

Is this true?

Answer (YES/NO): NO